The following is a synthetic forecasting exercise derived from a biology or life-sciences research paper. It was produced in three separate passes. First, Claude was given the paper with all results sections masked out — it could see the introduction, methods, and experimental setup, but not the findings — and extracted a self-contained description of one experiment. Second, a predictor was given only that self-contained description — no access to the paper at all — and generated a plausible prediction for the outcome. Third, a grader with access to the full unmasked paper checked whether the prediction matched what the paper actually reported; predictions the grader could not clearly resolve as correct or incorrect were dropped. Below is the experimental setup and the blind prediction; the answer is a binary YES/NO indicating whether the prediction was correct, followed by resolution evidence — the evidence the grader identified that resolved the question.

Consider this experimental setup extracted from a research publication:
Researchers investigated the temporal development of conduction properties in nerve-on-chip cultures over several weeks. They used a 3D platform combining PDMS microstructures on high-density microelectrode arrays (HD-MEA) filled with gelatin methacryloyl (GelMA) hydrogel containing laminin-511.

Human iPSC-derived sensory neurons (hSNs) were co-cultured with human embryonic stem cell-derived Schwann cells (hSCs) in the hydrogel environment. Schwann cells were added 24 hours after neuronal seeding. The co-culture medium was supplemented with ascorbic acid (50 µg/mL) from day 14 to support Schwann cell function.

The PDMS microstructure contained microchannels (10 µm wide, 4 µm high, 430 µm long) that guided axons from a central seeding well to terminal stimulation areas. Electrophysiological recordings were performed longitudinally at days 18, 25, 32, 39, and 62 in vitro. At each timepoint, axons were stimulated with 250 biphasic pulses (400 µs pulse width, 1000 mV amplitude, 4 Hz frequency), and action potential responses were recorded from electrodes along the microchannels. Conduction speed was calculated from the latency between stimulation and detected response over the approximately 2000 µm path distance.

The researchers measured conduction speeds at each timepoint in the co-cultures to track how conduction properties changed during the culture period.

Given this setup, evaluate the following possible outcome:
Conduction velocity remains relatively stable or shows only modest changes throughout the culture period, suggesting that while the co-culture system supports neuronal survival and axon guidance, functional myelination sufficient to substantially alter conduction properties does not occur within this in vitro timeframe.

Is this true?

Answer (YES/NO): NO